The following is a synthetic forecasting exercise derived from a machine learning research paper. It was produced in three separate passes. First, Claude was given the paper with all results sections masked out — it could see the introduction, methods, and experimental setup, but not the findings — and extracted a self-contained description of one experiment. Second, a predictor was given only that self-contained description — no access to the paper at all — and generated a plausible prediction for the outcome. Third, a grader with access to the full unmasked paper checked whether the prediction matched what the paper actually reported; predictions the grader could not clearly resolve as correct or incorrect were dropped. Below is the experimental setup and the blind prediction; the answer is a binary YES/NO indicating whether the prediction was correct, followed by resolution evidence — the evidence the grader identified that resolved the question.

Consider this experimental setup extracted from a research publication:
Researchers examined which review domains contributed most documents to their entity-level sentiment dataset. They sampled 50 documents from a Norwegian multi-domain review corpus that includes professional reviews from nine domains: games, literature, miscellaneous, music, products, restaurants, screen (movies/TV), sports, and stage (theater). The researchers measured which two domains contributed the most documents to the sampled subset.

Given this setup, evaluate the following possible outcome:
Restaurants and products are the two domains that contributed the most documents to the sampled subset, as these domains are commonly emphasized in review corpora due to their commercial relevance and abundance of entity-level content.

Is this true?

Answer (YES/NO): NO